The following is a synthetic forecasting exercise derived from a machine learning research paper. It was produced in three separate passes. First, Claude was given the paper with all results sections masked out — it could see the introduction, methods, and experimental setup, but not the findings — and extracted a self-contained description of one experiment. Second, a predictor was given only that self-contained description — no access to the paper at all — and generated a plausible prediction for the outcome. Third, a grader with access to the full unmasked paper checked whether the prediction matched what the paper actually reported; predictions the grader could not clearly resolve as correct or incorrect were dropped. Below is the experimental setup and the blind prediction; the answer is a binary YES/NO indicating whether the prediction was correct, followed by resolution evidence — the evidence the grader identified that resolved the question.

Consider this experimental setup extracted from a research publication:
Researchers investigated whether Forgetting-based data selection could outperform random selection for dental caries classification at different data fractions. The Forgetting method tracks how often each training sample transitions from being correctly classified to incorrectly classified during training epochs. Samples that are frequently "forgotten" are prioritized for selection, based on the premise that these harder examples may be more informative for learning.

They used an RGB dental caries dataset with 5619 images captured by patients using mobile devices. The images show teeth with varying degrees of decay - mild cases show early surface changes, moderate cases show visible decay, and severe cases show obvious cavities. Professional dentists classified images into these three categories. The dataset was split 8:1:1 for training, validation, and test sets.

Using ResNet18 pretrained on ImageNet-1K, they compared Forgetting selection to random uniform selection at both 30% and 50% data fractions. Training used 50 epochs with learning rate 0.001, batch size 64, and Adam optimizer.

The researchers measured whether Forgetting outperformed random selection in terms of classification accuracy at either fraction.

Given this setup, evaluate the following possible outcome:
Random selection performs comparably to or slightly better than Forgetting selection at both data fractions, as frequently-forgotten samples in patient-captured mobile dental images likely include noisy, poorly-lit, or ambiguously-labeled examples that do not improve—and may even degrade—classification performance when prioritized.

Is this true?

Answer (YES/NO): YES